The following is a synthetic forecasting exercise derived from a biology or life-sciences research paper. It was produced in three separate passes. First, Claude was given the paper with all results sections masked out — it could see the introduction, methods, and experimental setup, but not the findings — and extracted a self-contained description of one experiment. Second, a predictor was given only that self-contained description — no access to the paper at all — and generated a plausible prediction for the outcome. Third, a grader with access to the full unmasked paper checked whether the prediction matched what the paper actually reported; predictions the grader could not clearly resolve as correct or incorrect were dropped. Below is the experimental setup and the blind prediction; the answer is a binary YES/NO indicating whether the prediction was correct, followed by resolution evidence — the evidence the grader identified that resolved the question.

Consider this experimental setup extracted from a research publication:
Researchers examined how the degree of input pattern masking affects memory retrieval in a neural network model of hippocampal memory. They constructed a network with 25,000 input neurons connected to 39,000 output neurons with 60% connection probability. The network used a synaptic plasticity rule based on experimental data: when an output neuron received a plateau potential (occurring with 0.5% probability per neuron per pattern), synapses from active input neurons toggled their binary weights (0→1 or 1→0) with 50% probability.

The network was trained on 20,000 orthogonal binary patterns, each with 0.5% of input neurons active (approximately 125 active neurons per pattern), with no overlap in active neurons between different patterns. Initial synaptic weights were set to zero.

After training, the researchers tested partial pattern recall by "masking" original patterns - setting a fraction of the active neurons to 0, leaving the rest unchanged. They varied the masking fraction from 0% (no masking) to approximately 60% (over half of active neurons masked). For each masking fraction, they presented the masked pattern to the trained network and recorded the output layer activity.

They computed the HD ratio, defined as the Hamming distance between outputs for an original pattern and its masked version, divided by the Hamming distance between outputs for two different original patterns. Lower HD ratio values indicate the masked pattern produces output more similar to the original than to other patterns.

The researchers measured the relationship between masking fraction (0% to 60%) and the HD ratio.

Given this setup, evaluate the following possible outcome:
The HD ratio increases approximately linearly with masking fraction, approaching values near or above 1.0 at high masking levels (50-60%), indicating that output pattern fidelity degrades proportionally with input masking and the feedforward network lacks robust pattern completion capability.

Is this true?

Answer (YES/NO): NO